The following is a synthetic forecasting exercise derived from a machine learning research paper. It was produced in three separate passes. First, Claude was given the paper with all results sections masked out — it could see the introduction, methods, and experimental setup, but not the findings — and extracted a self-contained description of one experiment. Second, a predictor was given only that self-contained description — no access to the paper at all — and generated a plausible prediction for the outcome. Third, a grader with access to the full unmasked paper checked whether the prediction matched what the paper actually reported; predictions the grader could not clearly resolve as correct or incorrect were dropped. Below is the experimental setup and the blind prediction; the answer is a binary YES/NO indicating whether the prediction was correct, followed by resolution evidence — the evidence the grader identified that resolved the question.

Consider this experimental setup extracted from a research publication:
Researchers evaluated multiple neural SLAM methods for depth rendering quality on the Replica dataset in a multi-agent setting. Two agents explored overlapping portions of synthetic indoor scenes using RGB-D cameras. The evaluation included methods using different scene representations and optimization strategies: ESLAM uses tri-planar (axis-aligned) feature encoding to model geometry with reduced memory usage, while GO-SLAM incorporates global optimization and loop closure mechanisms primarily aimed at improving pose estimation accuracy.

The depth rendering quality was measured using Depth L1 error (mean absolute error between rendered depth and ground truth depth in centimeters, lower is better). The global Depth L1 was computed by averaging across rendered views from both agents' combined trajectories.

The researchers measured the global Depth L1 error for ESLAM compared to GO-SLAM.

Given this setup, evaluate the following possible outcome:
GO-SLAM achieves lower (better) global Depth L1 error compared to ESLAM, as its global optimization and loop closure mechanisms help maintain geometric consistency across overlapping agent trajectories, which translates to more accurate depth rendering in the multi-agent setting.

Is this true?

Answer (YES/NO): NO